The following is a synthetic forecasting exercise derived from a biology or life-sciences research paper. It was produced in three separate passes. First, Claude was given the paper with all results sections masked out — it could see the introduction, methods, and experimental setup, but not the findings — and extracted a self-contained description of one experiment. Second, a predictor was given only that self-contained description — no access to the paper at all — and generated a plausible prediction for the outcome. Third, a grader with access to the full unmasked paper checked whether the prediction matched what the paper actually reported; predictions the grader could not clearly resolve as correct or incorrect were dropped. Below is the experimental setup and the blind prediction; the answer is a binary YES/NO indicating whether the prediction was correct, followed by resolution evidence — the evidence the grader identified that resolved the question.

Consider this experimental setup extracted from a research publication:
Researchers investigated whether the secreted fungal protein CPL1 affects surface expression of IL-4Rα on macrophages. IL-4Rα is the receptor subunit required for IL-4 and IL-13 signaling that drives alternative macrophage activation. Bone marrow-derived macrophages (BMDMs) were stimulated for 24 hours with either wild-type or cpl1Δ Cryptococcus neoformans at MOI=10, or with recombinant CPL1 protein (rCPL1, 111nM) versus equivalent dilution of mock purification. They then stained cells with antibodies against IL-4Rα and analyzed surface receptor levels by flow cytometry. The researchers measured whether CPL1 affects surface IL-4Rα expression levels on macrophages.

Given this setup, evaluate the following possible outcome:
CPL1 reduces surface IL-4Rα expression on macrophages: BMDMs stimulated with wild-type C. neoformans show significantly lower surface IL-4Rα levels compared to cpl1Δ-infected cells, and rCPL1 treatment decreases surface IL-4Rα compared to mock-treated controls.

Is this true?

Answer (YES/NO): NO